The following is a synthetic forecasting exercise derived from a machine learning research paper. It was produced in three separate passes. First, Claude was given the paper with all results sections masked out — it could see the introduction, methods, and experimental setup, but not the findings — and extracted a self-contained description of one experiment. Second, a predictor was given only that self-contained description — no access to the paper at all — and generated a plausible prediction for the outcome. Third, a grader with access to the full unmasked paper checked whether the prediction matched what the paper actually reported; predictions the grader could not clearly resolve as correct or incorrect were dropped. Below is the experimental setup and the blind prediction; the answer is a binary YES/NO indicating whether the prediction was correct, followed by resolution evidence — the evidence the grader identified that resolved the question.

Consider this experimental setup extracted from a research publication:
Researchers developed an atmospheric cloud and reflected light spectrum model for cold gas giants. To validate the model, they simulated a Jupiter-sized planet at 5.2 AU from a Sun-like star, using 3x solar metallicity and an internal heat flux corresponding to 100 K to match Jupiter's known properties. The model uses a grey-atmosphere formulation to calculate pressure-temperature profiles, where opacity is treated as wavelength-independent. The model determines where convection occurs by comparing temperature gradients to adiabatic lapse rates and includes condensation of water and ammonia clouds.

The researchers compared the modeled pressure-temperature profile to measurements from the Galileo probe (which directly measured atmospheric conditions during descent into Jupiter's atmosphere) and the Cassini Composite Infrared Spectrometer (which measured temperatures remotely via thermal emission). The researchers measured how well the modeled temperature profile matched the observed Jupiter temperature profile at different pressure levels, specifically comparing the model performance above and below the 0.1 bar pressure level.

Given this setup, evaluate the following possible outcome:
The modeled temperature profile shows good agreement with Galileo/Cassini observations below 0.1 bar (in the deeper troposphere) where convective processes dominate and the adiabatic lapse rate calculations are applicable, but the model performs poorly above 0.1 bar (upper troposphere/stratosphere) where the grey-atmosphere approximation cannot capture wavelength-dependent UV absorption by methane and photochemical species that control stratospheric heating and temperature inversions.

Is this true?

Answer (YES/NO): YES